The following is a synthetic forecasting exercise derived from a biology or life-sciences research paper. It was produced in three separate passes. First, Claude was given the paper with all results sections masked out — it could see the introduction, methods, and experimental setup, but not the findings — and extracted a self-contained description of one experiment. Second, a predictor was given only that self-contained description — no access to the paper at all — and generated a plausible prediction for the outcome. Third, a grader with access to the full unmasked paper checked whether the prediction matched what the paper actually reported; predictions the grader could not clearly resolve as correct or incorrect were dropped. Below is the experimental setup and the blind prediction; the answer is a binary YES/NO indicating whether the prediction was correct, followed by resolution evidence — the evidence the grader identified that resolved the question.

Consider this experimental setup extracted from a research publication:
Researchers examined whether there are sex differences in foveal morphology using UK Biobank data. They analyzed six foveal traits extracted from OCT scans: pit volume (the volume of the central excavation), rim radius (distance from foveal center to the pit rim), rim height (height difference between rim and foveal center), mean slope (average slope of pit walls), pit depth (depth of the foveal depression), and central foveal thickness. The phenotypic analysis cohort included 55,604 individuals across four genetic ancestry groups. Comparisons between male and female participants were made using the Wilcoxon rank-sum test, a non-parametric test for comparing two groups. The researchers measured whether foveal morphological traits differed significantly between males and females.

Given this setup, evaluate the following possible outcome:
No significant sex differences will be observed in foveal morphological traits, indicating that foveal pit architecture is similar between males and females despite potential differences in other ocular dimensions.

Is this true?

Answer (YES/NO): NO